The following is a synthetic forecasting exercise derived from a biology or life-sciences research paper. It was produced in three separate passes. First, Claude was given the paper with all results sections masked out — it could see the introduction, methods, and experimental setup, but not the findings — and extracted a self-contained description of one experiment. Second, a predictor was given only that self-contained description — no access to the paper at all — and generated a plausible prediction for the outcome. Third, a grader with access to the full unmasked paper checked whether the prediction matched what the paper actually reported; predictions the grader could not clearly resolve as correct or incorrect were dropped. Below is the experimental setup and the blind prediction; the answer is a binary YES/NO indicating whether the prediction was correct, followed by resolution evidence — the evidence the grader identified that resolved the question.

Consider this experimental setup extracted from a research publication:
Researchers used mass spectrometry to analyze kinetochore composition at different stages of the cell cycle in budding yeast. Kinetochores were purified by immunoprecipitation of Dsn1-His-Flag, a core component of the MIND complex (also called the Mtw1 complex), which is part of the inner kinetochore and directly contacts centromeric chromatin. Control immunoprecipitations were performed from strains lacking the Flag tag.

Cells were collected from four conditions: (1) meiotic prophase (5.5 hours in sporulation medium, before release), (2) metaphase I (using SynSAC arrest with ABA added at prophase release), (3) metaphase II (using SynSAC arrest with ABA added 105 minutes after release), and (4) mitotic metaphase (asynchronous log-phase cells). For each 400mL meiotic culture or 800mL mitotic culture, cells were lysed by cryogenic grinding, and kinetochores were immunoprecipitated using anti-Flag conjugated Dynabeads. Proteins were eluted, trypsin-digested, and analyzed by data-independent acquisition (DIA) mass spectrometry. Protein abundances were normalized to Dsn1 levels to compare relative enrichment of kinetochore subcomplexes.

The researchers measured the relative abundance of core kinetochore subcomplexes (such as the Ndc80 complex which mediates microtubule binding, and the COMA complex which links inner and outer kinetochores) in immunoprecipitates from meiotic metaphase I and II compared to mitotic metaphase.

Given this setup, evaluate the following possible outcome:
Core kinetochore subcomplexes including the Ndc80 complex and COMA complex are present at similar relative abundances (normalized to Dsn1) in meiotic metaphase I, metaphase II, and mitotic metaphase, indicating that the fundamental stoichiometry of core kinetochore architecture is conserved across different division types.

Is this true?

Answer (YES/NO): NO